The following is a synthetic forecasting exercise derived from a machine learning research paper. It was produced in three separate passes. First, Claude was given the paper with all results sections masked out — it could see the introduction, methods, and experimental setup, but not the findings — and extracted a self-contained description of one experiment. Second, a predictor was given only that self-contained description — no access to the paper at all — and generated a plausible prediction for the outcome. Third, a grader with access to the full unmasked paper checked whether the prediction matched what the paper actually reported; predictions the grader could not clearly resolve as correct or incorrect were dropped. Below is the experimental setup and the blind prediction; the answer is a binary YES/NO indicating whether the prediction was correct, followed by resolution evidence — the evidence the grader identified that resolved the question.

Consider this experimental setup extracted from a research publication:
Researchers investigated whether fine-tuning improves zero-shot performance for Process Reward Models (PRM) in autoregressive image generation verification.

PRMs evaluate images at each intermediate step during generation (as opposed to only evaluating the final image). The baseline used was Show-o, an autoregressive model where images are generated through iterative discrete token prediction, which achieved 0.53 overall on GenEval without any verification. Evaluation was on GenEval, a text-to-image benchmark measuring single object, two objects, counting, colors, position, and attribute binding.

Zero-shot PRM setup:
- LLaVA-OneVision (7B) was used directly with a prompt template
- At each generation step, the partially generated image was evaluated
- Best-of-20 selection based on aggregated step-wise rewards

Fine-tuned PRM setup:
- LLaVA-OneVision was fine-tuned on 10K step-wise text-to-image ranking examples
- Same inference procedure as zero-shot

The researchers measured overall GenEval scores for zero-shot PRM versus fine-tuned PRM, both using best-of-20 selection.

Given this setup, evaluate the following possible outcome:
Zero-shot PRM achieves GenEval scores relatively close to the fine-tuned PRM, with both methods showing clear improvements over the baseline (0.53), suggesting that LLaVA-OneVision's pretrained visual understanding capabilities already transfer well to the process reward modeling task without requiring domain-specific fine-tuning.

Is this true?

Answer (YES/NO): NO